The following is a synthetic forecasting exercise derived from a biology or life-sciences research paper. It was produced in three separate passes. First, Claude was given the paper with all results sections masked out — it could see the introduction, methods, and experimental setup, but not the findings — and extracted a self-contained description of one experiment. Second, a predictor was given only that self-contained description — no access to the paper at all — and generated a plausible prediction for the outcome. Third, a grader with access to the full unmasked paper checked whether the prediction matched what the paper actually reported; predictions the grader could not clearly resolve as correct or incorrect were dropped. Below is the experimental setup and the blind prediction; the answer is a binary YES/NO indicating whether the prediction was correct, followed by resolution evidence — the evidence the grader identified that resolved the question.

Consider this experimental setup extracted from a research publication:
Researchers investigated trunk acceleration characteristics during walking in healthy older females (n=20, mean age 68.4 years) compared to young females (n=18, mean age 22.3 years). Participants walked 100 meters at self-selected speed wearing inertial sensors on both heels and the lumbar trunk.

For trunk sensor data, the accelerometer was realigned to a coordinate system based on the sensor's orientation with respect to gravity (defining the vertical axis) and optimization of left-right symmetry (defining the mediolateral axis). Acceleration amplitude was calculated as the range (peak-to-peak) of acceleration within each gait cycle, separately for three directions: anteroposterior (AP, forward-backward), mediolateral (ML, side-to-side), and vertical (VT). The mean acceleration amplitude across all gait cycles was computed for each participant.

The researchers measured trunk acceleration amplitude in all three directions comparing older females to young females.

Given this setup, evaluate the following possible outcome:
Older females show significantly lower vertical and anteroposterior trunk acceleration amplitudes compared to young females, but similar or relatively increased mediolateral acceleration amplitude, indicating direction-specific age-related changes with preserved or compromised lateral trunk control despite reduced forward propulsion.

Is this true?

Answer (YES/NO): NO